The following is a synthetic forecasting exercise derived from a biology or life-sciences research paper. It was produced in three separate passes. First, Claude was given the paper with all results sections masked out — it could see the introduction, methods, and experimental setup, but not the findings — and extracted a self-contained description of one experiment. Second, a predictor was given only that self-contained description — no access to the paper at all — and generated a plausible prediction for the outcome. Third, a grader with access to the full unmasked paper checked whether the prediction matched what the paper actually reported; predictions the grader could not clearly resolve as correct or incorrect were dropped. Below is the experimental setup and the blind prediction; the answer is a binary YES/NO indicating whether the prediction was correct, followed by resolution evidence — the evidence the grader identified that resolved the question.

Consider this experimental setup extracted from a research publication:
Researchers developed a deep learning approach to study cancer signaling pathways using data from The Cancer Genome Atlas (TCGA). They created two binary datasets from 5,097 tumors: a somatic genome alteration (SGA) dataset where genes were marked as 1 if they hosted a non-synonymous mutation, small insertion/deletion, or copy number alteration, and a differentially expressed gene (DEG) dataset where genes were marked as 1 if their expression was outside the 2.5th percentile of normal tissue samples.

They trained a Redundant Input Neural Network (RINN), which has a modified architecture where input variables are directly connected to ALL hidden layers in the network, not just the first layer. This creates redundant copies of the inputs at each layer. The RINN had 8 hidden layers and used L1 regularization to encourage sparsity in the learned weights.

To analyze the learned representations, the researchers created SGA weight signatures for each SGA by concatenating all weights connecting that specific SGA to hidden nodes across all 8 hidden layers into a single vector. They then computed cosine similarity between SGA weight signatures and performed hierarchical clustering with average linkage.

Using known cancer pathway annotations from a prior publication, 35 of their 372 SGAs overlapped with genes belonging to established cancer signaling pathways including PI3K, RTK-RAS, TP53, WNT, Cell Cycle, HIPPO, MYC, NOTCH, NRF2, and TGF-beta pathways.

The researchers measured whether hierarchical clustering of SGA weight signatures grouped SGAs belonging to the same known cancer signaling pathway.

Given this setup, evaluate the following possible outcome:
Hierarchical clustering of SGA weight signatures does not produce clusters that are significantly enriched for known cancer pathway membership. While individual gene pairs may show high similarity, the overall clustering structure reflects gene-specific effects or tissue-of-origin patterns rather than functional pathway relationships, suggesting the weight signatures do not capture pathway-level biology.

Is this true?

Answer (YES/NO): NO